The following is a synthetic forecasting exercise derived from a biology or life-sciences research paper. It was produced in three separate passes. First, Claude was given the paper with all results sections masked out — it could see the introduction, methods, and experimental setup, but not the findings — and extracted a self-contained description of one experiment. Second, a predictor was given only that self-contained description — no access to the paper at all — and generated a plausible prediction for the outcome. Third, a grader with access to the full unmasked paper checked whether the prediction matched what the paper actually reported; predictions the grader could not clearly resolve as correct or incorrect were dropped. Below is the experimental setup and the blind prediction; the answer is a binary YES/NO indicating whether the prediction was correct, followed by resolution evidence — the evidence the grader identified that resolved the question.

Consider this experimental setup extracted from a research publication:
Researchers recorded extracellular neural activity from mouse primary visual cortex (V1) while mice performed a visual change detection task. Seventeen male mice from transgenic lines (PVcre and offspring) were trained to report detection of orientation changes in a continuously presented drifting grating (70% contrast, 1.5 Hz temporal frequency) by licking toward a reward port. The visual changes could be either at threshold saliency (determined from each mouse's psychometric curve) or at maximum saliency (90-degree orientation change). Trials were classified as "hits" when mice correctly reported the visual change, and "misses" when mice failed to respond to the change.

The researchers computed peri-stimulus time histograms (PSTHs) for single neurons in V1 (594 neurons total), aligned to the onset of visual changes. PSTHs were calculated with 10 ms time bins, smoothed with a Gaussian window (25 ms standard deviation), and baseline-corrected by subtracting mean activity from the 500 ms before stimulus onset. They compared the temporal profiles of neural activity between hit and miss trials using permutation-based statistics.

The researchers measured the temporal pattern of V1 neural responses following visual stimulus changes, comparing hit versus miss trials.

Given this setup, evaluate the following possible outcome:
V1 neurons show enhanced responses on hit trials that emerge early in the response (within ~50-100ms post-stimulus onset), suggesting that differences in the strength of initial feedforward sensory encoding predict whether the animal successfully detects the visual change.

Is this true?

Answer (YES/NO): NO